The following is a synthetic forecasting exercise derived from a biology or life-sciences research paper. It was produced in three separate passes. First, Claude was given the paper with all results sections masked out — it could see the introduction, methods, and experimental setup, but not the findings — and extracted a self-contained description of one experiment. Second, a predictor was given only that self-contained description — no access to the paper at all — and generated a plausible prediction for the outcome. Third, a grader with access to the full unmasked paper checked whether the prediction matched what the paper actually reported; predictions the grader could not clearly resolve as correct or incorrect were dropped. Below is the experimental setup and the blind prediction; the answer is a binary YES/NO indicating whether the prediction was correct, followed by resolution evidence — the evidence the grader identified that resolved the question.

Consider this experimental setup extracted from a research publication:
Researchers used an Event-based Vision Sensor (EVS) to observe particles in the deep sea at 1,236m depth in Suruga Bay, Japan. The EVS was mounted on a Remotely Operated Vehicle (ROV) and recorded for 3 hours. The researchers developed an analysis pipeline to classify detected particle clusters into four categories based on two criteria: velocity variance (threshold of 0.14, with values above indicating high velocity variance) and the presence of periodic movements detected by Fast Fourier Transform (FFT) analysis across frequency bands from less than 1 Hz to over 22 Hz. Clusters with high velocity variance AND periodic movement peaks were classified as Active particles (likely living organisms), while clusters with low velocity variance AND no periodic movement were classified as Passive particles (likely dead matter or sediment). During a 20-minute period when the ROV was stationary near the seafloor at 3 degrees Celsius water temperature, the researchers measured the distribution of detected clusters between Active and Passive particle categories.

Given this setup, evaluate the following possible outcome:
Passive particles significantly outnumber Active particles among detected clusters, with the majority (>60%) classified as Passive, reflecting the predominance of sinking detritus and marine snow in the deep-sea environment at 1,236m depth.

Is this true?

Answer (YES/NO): YES